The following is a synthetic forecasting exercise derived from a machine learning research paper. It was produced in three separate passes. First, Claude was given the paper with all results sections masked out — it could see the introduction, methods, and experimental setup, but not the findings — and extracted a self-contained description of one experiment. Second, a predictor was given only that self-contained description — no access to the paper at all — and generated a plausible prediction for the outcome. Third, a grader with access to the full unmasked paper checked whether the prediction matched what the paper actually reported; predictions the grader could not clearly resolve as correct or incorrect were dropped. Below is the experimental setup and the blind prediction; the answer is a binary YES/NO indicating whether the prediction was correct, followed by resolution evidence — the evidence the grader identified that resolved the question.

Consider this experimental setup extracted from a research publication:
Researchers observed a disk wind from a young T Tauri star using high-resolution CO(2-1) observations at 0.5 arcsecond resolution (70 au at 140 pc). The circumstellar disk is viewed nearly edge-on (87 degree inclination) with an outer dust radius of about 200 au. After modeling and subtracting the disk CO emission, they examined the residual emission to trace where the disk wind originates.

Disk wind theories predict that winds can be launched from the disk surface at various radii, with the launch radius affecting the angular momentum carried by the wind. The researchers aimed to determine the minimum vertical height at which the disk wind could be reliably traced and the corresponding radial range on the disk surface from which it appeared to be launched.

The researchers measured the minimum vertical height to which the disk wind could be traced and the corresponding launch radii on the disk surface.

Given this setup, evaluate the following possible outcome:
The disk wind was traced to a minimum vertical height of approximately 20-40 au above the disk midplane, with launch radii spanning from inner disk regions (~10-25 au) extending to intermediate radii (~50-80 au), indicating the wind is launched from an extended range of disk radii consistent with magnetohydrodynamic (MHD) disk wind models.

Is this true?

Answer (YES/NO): NO